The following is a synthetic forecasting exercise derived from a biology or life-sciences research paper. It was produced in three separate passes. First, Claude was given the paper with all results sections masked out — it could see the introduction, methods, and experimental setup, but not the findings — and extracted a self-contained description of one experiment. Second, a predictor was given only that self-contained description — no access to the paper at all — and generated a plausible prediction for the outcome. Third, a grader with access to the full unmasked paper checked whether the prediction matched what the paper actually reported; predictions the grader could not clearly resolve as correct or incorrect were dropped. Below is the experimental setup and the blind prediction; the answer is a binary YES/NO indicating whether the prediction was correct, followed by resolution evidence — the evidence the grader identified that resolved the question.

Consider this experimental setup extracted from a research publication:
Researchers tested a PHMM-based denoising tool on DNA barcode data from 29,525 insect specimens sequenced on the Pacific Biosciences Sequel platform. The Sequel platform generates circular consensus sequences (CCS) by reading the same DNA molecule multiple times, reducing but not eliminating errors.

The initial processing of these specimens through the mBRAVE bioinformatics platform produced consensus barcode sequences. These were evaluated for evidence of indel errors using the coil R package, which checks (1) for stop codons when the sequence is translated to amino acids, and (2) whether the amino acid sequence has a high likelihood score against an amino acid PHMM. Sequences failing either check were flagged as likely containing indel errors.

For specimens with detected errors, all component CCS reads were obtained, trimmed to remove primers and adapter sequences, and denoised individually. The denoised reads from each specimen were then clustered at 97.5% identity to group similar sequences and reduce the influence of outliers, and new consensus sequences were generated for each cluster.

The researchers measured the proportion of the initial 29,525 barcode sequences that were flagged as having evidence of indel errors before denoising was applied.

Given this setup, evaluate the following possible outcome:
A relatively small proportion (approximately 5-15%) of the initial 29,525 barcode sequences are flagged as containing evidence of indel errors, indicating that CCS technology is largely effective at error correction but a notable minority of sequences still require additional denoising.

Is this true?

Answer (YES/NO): YES